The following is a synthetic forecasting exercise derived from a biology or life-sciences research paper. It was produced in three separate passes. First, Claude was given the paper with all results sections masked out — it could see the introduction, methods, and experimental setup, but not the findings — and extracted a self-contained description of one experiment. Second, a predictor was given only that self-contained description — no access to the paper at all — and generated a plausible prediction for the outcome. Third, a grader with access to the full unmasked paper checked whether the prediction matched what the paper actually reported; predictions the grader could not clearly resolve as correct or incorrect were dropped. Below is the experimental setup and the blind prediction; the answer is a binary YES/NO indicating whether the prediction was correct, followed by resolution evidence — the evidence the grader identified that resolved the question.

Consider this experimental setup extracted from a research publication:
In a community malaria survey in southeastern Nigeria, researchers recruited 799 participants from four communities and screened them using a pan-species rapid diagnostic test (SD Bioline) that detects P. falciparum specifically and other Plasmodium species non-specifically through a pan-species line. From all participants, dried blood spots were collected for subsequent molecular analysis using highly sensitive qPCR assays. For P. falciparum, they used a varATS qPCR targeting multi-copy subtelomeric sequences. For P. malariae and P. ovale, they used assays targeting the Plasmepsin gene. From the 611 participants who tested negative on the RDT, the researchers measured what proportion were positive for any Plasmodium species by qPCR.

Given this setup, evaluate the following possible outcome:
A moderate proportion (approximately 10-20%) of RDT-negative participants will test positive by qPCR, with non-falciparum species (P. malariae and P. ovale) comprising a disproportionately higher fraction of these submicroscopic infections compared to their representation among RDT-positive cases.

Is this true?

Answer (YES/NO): NO